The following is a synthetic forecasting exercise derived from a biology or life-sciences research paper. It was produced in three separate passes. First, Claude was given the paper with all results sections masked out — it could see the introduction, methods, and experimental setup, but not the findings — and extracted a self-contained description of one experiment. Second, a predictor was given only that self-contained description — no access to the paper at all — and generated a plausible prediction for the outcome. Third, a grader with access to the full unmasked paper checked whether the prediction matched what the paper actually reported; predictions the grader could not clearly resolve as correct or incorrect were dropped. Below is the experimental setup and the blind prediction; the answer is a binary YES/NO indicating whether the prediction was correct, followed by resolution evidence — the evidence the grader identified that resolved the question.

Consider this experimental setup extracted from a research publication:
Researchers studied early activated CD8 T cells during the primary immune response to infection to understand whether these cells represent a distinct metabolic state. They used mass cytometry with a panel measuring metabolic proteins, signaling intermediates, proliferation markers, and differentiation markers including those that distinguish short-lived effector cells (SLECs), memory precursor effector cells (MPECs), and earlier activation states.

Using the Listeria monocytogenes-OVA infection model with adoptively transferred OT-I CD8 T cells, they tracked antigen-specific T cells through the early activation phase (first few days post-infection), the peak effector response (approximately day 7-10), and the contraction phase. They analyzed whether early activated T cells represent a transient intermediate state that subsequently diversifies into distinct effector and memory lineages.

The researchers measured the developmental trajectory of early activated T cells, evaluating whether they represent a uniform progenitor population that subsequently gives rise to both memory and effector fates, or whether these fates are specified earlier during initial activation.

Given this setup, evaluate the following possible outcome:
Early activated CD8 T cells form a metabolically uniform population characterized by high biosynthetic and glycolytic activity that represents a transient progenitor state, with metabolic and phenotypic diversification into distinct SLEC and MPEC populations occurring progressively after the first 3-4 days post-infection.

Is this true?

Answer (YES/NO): NO